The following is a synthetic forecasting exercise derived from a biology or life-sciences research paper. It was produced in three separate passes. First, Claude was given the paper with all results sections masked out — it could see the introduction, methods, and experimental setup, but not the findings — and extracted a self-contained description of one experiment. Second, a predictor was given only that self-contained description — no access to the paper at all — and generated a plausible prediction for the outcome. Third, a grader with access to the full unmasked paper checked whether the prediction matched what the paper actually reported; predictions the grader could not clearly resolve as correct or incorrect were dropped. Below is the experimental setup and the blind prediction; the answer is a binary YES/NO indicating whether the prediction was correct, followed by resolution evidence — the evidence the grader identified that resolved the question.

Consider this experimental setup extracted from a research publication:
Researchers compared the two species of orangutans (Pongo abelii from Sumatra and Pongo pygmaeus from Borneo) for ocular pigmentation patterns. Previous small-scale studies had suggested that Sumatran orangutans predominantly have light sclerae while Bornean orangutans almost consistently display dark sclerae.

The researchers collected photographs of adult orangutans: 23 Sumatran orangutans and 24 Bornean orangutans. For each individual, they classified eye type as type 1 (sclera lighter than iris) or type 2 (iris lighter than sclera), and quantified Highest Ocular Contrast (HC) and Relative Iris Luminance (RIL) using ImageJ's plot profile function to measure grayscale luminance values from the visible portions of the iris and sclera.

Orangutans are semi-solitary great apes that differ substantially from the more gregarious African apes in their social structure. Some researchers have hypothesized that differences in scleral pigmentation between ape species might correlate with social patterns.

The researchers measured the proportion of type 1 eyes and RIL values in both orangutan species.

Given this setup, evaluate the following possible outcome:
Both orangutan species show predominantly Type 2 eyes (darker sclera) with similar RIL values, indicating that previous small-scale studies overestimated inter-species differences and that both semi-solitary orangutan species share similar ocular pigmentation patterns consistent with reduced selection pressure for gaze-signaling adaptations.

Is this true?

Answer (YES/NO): NO